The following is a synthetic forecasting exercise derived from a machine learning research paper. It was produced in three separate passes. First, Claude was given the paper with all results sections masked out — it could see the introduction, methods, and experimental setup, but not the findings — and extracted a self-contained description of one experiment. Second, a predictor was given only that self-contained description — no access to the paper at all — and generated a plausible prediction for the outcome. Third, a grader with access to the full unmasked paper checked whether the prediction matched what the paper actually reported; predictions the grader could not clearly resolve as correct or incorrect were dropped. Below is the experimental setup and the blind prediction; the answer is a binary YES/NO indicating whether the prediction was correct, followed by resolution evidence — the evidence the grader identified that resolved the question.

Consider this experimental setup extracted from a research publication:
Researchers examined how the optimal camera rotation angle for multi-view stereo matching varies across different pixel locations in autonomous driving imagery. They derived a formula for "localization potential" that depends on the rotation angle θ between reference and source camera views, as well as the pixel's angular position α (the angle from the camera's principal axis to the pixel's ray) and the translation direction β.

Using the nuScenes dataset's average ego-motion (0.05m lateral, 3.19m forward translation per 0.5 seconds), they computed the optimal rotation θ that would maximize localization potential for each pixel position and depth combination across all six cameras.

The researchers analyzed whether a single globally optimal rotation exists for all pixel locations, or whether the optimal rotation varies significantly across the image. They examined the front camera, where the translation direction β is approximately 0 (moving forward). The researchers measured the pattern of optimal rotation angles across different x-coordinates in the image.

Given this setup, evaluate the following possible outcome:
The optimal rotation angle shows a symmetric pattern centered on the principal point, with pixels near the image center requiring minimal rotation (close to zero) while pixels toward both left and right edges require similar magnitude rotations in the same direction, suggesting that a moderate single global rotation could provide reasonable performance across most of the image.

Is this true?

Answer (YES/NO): NO